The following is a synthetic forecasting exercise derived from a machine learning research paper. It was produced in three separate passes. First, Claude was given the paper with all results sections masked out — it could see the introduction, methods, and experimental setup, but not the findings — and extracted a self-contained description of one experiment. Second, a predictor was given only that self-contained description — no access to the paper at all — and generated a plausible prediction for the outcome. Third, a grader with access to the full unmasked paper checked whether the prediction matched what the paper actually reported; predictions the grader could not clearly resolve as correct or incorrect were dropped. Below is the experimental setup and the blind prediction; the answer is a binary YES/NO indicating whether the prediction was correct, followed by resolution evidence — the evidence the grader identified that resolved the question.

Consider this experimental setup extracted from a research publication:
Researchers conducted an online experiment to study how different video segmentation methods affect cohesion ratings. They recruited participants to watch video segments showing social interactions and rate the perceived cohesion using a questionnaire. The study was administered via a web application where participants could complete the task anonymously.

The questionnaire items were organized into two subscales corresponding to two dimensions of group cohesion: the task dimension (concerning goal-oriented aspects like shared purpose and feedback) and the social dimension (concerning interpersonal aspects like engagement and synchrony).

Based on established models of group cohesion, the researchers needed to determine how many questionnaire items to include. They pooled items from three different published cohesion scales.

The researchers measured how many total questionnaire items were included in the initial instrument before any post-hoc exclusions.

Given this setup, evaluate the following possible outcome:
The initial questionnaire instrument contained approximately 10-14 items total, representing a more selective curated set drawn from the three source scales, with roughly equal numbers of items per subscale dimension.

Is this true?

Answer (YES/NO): YES